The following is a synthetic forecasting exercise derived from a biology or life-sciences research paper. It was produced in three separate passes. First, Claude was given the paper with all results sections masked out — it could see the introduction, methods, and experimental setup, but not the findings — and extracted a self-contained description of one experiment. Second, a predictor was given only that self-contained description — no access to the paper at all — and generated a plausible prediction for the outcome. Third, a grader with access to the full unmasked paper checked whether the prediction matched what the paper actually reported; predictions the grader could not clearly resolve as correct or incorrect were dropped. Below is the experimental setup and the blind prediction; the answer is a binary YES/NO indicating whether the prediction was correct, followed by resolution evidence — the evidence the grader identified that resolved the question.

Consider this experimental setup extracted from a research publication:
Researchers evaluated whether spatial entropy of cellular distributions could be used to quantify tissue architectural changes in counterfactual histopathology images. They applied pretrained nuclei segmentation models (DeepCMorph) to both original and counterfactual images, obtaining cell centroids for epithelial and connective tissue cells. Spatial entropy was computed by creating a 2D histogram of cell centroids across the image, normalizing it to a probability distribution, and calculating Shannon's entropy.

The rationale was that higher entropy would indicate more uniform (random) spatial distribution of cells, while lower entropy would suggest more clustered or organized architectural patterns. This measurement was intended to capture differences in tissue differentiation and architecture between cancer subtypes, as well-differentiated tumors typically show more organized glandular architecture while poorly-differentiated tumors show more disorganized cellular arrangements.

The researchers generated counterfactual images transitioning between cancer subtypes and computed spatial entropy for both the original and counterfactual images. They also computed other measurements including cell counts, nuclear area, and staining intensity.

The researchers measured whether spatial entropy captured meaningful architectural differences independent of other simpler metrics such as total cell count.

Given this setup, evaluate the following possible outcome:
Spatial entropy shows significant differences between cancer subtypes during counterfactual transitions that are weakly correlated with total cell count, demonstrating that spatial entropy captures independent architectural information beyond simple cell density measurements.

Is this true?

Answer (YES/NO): NO